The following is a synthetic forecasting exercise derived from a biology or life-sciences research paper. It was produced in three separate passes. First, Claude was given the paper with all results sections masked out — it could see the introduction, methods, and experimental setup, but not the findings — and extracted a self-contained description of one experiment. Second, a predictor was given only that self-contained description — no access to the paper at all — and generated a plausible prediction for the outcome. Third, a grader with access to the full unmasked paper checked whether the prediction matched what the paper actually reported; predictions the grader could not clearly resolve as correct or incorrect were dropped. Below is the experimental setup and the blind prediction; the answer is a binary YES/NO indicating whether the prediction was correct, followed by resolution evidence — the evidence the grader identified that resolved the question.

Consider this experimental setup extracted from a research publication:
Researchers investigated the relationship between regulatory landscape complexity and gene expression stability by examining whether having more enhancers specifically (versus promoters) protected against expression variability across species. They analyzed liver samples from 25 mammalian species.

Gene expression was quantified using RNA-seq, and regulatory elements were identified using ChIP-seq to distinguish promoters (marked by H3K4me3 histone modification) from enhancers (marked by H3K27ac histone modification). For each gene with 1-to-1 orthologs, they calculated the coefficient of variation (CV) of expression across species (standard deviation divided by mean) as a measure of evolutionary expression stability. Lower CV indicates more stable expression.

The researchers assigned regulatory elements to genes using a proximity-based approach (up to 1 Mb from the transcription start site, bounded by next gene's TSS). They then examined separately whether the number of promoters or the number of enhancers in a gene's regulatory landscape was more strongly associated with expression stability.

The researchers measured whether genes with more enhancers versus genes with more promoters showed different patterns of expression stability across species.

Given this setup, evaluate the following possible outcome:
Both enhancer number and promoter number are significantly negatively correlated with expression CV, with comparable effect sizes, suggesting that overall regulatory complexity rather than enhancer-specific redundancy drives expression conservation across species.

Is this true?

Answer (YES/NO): YES